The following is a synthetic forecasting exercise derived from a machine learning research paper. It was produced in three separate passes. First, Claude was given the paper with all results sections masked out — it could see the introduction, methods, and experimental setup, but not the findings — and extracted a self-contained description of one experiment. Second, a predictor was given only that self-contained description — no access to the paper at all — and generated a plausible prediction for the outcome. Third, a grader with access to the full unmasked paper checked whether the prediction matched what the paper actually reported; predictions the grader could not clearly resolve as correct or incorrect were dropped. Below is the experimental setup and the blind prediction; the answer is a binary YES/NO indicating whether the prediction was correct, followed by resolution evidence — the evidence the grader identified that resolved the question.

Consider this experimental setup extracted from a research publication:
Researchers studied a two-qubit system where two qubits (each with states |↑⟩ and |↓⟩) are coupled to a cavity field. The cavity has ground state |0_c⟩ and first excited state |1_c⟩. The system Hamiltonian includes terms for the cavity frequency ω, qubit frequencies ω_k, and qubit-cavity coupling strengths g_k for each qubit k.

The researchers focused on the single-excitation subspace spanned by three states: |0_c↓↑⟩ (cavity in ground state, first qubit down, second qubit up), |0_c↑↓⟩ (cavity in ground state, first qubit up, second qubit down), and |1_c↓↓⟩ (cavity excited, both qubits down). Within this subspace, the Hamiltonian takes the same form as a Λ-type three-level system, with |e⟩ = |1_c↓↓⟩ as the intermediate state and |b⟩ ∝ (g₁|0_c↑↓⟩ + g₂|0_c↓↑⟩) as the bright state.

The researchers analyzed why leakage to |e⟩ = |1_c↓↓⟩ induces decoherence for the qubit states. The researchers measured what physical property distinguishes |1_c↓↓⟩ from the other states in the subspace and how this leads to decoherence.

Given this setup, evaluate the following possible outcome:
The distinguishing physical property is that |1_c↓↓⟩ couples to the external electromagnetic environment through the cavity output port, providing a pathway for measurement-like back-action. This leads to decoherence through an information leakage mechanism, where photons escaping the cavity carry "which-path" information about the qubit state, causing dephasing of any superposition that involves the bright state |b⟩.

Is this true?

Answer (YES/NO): NO